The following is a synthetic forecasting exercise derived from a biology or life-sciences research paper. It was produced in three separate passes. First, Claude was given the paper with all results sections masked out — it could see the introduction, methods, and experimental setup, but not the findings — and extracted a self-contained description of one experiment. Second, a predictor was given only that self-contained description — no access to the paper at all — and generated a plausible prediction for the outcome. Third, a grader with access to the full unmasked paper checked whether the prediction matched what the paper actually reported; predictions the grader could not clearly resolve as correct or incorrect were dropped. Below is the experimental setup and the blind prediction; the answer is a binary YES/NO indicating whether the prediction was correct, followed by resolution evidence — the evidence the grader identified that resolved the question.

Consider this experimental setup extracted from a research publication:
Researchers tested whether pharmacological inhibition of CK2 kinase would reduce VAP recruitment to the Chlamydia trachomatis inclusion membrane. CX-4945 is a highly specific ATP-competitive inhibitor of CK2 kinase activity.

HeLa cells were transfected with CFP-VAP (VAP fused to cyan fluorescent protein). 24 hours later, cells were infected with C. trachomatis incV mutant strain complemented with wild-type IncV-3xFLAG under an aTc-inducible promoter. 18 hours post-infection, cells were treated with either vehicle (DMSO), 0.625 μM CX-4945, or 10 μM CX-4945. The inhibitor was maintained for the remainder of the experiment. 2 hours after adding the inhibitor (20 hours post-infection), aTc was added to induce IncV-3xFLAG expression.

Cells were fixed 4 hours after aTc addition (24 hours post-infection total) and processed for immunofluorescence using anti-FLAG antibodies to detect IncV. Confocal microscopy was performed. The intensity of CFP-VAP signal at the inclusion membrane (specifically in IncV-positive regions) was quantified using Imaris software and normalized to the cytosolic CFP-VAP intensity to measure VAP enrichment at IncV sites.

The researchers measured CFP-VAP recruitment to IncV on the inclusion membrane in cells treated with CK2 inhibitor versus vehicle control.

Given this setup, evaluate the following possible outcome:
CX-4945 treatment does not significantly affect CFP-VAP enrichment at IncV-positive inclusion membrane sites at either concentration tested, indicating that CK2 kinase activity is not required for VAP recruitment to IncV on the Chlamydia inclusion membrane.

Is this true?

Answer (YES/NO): NO